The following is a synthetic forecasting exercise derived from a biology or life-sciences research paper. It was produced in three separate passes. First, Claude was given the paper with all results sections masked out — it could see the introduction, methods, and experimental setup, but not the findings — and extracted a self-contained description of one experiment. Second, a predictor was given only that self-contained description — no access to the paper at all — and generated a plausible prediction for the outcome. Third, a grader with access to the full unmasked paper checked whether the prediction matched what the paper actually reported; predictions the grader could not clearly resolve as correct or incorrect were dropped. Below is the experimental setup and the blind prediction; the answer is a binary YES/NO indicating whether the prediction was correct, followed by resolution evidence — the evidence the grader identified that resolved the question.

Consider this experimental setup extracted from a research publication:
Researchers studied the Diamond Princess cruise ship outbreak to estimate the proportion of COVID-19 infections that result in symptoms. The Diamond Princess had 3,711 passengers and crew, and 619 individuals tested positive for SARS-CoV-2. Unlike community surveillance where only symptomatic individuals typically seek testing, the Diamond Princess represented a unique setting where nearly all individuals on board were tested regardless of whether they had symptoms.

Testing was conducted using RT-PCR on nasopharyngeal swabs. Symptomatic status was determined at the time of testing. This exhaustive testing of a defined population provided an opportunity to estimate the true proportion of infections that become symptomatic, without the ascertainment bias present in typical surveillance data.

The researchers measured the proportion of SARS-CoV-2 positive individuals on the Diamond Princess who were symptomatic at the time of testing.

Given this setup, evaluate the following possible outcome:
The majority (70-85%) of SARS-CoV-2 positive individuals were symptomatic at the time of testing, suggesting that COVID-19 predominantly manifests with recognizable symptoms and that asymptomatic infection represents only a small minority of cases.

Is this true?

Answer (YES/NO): NO